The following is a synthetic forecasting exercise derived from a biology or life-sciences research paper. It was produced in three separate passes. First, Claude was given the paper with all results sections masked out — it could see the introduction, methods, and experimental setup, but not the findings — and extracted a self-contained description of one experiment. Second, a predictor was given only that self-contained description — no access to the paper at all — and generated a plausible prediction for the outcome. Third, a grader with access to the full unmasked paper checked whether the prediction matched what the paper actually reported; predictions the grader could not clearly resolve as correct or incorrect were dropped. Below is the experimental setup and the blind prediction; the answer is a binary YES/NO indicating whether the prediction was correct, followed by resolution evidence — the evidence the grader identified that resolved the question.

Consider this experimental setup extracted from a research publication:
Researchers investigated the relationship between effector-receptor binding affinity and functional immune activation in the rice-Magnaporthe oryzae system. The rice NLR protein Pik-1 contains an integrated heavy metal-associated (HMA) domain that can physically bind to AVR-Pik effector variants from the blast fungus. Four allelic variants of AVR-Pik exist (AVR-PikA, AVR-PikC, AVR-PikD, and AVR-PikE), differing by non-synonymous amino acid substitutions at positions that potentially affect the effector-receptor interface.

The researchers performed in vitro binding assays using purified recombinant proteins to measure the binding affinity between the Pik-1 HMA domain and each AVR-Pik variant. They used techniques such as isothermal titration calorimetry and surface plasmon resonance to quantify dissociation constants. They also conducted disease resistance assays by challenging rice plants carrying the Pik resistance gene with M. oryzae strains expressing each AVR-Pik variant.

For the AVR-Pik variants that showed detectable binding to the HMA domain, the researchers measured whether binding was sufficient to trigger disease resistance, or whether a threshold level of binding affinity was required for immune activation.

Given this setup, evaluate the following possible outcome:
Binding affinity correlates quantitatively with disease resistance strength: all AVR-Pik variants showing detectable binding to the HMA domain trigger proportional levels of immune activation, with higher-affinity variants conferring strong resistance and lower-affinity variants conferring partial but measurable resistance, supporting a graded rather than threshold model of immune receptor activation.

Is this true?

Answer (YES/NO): NO